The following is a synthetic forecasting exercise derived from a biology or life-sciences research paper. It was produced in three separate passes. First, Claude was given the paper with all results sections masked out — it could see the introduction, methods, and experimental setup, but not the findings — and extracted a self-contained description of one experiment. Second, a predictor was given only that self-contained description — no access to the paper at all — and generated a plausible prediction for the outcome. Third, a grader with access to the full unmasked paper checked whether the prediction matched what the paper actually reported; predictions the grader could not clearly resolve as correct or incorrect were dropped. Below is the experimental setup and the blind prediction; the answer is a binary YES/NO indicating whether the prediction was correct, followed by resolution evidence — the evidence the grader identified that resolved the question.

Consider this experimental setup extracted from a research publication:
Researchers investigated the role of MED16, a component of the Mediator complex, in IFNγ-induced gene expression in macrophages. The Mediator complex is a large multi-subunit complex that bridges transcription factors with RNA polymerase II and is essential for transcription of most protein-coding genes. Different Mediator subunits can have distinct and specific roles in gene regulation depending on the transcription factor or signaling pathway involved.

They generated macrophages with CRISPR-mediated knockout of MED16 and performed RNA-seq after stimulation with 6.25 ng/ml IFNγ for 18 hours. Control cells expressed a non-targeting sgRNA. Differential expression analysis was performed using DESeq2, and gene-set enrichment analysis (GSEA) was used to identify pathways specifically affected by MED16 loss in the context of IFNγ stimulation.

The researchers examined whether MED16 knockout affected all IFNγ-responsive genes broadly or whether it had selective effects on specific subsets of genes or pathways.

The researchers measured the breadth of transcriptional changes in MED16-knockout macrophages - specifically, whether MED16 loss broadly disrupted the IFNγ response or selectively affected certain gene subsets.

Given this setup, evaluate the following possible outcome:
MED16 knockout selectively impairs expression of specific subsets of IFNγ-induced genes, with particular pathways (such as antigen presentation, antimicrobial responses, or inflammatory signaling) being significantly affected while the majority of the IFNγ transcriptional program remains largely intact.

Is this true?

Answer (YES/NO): YES